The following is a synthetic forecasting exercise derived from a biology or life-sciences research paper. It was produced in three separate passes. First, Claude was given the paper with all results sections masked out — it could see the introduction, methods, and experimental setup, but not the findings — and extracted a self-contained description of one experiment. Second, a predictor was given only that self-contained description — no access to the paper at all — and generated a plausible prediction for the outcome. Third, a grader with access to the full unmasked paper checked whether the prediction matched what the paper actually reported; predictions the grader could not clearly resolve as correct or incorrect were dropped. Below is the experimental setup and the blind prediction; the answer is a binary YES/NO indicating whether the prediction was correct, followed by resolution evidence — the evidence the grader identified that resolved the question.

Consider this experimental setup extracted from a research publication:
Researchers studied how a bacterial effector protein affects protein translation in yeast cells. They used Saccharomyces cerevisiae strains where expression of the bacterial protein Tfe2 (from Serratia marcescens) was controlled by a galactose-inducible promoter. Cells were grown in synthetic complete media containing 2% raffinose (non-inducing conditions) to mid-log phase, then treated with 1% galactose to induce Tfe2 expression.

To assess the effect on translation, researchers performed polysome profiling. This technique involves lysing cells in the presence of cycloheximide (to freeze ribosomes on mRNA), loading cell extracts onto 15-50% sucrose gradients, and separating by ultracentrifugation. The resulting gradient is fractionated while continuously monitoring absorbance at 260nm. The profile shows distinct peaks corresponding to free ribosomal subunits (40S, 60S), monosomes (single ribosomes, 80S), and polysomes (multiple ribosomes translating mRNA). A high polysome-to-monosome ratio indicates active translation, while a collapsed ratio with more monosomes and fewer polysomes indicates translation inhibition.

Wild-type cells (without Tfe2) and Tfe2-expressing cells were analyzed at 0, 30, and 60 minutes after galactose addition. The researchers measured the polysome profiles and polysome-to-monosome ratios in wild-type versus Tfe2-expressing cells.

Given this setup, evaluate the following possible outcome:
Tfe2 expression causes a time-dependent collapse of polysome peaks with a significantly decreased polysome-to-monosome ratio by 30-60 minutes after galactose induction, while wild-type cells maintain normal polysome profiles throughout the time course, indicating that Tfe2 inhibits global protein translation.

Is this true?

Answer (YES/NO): NO